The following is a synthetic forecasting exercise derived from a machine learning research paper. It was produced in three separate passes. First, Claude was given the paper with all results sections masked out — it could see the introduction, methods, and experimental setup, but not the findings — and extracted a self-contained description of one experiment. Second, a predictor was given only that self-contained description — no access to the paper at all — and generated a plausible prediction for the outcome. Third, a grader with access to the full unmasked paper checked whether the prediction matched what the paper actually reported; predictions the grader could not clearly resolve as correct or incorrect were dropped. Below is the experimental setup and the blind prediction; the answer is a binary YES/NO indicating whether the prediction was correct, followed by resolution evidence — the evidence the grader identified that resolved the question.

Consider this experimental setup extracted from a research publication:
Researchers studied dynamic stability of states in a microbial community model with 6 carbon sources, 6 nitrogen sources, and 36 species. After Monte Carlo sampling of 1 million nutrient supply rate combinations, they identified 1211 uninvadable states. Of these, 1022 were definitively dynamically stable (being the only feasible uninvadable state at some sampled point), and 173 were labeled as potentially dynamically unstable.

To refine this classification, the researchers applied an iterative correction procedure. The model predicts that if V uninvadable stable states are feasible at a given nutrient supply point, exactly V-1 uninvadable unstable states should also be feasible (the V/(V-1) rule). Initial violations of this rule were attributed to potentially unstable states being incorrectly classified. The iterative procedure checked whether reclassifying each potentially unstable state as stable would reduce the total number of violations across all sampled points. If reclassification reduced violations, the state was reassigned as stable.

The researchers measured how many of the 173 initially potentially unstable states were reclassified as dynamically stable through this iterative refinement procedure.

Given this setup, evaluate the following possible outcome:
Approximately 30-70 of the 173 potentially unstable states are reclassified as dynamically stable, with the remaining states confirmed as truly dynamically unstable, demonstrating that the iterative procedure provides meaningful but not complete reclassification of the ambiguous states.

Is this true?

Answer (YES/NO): YES